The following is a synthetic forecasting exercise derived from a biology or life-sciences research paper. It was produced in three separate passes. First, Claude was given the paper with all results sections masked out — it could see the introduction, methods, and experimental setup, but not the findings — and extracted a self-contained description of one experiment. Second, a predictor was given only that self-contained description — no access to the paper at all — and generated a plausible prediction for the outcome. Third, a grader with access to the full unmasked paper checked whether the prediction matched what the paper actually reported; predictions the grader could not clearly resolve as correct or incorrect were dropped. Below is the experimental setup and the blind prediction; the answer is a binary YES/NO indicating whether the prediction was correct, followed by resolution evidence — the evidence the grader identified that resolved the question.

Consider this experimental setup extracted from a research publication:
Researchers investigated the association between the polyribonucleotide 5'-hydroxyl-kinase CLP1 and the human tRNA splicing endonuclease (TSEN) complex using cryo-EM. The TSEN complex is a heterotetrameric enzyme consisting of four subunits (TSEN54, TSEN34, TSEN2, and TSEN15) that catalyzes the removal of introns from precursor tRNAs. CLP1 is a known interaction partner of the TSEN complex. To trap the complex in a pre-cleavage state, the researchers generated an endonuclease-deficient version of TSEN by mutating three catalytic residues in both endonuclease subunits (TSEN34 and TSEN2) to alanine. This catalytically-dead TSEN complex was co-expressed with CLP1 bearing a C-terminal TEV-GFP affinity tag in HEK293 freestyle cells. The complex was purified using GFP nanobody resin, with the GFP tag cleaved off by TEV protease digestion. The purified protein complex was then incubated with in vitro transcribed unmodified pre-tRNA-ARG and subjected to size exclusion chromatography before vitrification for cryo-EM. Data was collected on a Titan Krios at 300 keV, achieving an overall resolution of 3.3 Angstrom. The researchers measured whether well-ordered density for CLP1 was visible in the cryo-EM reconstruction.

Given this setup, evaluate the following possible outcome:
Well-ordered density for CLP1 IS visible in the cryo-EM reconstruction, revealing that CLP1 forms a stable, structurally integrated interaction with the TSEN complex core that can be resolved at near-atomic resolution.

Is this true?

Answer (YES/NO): NO